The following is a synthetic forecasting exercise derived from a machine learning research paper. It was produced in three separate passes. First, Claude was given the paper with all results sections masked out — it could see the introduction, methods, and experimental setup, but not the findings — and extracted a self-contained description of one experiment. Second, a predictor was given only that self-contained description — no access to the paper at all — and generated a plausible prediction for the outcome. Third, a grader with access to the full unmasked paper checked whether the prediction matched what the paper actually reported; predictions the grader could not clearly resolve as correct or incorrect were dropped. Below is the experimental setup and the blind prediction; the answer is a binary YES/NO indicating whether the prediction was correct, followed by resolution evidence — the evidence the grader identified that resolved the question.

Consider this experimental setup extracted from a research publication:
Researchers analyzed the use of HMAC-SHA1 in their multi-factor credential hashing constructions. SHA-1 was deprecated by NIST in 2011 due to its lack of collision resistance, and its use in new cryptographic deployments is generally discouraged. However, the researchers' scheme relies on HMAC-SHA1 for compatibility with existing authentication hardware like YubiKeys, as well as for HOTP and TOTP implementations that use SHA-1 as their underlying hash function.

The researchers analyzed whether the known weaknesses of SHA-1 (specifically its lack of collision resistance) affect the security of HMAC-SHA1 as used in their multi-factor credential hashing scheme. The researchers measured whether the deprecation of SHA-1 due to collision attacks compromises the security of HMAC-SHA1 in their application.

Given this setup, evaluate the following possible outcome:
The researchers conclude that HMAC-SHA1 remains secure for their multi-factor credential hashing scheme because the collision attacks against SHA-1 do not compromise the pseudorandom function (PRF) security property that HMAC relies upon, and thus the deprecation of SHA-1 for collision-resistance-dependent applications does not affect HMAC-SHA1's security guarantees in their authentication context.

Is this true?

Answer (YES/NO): YES